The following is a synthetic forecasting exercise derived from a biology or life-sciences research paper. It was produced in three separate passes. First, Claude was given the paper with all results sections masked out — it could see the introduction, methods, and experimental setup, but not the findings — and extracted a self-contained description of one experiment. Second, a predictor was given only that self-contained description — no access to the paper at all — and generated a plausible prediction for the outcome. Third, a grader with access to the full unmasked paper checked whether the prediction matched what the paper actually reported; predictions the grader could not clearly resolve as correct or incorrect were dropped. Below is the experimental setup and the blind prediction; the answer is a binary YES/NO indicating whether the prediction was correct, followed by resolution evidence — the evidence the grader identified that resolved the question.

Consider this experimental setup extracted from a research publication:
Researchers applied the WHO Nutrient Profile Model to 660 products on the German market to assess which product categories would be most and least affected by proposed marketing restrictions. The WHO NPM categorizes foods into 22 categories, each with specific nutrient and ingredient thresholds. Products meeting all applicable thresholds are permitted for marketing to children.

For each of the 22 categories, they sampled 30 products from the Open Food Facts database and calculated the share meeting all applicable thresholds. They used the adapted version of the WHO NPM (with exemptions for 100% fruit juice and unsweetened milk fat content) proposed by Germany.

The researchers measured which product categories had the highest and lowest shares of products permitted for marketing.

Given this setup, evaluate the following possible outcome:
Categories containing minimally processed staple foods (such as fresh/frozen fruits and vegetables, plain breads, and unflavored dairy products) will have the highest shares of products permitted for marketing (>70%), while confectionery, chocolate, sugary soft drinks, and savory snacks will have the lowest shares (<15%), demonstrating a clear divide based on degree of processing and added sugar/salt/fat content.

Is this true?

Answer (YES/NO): NO